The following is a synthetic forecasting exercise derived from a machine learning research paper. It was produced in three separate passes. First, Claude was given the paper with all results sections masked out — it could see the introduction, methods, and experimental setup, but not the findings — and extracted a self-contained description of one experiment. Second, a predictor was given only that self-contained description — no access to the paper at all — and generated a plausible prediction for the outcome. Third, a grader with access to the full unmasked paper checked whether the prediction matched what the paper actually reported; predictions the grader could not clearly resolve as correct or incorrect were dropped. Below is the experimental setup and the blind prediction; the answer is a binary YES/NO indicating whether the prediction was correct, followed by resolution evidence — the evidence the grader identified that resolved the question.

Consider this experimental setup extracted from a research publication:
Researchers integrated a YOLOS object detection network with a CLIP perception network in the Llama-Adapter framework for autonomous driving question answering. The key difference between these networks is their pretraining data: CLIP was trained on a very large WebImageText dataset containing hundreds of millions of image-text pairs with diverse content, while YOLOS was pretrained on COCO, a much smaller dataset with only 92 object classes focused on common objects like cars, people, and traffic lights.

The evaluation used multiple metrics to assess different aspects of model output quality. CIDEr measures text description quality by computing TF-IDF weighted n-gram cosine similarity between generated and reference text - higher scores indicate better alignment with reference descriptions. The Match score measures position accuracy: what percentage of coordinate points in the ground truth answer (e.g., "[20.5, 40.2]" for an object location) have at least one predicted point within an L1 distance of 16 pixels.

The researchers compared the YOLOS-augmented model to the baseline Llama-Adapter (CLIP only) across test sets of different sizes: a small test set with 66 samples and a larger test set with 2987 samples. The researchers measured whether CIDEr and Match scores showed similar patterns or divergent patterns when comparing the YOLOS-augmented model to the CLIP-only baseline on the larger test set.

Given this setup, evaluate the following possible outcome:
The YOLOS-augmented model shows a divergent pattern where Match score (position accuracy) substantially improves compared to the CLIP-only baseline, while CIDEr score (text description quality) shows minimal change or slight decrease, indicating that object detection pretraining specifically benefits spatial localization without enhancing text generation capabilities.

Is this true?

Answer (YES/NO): NO